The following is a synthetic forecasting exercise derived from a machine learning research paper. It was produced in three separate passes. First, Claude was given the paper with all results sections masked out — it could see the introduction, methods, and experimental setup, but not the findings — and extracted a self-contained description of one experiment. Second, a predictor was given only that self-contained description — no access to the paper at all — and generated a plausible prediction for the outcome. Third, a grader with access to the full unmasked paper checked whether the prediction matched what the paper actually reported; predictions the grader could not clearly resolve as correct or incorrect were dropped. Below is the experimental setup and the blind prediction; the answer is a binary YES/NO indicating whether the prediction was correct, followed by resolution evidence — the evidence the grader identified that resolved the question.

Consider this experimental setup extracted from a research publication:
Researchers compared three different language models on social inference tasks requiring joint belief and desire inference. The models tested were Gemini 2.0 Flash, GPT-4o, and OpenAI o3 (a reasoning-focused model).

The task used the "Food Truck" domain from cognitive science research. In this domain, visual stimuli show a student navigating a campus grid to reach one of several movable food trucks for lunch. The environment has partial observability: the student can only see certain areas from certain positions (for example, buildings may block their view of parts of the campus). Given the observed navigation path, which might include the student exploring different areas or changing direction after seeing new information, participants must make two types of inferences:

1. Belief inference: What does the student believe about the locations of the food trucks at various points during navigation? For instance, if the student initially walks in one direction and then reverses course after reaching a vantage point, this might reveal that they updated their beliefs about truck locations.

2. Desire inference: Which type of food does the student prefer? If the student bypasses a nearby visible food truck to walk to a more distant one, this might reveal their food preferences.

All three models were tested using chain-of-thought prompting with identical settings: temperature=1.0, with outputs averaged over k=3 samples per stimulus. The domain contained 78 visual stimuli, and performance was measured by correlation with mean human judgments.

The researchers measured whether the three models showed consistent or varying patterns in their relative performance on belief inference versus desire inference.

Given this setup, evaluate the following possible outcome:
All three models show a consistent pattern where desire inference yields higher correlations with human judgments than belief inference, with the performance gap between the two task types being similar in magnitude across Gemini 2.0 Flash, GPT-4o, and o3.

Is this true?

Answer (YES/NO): NO